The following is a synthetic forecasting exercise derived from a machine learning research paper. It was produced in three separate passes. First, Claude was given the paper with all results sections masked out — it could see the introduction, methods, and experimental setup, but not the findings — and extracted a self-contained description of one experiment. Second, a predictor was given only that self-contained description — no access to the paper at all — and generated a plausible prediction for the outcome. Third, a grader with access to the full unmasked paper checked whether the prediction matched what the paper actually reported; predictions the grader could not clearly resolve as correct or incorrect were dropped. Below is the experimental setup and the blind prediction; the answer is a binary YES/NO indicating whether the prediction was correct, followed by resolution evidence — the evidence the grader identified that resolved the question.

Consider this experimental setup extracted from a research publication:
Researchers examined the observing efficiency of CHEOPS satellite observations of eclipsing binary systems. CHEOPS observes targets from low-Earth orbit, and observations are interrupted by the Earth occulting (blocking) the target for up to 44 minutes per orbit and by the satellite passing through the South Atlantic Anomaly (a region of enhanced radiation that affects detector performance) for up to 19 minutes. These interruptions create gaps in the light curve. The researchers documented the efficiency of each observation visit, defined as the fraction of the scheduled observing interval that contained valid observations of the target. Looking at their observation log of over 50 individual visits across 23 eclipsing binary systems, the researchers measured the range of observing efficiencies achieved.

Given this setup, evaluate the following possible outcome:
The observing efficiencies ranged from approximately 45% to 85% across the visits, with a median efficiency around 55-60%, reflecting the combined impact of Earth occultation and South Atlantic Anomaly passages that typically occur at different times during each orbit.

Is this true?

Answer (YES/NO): NO